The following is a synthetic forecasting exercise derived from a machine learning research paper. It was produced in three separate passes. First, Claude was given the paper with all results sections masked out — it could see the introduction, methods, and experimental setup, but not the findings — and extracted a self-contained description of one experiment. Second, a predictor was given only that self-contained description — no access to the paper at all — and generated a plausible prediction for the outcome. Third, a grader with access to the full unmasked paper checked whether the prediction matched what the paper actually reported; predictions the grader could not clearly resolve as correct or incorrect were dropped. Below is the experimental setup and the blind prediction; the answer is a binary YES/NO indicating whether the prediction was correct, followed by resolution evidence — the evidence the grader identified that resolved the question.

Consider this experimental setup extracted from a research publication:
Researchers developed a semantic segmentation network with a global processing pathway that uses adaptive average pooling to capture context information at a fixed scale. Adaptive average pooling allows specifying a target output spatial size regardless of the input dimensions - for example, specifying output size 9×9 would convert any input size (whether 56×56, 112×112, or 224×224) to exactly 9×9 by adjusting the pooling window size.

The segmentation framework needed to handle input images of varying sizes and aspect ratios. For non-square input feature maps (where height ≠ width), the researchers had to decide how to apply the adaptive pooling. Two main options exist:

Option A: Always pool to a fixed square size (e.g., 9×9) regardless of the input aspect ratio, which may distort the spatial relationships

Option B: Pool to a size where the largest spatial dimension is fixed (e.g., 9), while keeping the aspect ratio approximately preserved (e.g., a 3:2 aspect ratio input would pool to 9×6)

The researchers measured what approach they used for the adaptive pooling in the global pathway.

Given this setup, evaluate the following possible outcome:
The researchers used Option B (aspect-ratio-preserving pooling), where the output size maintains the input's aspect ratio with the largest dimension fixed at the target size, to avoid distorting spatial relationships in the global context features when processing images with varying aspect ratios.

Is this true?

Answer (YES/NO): YES